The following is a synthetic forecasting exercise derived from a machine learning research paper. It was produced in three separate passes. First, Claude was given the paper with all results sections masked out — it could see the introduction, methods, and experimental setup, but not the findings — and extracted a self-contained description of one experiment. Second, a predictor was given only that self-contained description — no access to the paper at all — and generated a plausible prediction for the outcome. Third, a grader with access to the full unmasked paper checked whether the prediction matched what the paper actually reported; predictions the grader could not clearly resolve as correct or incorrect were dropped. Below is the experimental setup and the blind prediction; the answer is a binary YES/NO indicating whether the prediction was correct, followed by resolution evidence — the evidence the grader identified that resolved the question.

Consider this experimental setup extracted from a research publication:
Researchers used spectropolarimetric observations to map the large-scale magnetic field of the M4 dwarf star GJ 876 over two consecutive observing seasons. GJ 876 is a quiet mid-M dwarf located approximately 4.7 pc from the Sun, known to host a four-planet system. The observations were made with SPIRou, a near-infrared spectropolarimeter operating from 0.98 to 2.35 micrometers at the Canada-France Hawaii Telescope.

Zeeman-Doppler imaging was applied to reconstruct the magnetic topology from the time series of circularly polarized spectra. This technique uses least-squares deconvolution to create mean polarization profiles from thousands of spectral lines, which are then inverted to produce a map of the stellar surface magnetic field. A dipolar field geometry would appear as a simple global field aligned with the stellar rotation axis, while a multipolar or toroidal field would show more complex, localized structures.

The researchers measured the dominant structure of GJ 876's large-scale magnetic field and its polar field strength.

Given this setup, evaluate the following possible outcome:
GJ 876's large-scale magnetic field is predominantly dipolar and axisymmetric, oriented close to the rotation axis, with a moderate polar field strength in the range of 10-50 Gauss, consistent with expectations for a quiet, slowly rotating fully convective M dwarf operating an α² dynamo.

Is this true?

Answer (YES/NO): NO